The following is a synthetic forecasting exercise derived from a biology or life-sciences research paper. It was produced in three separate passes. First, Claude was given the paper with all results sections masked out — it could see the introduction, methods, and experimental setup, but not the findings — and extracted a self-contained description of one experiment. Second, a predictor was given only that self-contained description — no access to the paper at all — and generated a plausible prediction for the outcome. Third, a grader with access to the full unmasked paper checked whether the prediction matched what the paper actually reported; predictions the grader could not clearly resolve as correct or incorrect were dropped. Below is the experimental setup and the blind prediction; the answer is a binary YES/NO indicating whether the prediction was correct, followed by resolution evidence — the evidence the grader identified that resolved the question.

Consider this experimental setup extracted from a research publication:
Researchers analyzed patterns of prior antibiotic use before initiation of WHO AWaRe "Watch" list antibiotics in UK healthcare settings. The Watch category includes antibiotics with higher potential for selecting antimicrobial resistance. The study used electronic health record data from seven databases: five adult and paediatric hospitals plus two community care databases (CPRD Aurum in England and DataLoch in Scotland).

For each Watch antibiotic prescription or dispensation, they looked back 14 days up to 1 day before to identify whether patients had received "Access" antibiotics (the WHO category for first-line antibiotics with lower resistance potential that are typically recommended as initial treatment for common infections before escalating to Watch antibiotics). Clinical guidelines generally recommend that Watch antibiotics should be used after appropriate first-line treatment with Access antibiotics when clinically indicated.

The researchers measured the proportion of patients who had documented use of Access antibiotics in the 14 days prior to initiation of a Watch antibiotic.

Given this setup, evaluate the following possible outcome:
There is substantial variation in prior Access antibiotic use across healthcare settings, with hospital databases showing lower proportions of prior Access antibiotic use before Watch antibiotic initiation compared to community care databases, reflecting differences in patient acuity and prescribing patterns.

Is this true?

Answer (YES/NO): NO